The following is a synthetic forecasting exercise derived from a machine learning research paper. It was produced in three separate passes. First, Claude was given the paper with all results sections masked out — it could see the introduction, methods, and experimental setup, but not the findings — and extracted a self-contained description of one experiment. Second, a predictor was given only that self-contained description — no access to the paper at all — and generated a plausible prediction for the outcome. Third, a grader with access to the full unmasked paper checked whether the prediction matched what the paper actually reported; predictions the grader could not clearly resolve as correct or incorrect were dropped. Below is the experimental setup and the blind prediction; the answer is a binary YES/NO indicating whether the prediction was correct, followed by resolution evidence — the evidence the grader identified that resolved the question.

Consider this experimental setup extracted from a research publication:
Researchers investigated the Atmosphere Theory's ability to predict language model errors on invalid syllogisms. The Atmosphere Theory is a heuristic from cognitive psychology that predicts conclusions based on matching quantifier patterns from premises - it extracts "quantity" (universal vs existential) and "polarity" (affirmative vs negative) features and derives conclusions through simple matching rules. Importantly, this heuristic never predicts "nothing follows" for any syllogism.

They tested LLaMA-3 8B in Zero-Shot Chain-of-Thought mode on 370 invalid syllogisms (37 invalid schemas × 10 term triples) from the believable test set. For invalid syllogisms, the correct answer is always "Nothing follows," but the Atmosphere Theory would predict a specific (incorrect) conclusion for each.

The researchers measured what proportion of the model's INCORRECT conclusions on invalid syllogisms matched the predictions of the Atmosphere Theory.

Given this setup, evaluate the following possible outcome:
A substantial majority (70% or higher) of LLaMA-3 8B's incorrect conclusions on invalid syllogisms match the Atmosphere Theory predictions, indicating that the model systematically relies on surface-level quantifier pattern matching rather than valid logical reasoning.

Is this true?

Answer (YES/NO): YES